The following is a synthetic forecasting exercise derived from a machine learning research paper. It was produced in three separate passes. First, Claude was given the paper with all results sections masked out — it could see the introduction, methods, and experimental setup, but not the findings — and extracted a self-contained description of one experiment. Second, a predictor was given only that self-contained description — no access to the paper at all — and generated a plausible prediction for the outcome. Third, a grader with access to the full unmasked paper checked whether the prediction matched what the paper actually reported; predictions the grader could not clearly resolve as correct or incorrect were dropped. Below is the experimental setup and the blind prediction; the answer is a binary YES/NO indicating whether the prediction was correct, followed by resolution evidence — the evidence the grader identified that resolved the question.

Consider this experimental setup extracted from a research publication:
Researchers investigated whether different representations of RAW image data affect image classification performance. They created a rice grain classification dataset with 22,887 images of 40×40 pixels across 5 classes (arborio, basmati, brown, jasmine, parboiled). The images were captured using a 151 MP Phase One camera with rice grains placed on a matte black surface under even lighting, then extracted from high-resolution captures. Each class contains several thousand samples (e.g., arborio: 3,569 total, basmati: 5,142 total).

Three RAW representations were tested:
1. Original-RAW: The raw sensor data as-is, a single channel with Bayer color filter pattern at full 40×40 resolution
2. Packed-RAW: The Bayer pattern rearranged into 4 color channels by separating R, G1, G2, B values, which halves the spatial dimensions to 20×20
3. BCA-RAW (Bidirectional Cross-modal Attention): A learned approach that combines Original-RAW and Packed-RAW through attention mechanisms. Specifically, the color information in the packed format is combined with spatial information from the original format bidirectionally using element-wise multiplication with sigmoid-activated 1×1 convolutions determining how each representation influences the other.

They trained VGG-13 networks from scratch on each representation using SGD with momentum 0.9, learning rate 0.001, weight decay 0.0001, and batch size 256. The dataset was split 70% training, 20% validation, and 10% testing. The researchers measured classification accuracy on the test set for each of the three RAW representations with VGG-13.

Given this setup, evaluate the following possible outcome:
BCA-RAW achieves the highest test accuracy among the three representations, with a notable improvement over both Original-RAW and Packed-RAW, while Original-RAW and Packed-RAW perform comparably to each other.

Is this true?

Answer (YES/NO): NO